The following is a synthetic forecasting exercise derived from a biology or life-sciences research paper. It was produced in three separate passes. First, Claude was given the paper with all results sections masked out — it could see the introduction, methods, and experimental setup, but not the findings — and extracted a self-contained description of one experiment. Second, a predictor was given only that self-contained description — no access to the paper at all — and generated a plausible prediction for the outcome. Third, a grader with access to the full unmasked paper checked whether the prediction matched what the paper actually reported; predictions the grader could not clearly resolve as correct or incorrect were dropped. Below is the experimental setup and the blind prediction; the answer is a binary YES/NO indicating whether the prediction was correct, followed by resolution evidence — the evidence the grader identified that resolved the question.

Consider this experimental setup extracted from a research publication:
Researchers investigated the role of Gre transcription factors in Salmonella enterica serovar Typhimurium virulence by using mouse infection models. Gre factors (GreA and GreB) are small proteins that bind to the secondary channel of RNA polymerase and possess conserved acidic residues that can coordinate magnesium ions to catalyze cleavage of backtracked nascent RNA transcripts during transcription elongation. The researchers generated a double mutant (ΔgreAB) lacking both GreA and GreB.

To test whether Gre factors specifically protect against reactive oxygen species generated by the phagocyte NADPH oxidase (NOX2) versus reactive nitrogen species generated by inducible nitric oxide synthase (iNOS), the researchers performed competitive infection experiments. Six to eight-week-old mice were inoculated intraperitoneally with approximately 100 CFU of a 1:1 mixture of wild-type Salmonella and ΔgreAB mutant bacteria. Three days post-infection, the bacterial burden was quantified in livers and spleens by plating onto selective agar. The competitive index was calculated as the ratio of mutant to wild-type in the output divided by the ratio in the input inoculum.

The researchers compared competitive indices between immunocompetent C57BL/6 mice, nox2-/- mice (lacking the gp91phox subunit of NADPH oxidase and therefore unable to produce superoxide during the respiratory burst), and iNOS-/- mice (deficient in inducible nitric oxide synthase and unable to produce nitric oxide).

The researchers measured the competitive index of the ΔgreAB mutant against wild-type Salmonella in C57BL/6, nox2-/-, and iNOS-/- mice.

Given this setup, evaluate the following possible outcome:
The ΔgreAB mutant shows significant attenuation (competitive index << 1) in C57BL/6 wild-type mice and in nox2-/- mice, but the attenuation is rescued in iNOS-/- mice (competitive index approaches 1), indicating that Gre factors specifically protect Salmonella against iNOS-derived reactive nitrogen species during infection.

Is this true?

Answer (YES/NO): NO